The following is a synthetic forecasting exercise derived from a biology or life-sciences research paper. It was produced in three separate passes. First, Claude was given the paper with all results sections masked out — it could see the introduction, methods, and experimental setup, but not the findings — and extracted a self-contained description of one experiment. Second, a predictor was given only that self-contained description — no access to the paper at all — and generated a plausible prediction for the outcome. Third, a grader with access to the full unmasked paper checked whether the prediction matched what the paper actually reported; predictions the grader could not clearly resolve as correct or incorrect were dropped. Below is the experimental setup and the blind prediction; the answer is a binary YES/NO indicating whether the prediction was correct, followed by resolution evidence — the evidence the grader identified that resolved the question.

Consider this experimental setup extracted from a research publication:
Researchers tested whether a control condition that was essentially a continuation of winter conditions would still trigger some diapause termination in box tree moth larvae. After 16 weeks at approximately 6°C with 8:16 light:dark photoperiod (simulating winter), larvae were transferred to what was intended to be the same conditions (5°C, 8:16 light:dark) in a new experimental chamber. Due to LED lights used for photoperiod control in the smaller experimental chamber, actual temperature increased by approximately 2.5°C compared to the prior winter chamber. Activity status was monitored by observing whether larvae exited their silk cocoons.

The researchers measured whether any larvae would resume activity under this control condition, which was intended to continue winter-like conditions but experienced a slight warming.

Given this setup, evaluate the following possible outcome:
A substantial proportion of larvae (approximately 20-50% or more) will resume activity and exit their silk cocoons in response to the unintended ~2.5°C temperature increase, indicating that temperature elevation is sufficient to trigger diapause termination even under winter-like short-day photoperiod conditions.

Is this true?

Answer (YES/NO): YES